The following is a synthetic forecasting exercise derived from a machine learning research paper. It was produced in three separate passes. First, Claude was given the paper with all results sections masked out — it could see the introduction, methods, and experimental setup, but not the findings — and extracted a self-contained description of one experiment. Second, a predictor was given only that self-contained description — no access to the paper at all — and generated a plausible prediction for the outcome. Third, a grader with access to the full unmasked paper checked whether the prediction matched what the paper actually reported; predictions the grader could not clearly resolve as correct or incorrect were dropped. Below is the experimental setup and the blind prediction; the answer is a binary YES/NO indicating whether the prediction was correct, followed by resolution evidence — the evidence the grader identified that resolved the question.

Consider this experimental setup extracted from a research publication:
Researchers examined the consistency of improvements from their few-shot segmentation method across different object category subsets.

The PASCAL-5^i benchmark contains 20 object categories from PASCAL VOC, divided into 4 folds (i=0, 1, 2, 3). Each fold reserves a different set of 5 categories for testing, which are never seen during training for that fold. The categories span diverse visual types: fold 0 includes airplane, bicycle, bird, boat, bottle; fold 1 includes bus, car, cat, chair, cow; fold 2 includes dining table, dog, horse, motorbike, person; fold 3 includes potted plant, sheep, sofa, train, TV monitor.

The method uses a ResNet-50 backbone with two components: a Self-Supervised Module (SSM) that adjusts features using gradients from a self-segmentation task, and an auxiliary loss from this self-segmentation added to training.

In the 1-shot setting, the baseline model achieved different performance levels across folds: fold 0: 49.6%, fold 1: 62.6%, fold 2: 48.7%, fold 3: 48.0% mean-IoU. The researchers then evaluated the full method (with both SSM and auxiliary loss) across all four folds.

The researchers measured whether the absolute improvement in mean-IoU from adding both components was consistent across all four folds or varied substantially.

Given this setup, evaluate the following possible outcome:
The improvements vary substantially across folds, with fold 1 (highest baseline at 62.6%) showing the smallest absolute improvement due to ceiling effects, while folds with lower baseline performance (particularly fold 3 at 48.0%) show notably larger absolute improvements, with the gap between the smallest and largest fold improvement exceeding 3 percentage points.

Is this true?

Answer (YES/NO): NO